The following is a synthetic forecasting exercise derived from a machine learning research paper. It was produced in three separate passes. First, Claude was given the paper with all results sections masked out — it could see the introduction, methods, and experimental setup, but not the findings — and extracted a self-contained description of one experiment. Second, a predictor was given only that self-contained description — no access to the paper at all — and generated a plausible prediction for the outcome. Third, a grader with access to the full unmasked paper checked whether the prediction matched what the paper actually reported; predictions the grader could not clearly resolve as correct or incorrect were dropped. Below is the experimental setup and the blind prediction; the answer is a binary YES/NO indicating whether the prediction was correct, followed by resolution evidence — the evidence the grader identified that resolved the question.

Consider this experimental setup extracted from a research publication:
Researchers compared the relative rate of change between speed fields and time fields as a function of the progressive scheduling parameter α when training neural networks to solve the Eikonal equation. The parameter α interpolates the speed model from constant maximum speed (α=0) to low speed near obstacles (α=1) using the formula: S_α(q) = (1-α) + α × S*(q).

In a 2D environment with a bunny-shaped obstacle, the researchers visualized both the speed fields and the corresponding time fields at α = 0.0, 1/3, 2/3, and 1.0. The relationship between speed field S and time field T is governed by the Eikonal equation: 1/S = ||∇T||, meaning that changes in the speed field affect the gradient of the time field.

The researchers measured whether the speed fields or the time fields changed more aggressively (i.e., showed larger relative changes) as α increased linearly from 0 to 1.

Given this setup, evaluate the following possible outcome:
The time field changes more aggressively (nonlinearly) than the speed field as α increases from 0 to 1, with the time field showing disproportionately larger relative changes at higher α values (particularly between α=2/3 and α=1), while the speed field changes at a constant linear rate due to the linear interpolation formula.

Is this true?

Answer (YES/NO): YES